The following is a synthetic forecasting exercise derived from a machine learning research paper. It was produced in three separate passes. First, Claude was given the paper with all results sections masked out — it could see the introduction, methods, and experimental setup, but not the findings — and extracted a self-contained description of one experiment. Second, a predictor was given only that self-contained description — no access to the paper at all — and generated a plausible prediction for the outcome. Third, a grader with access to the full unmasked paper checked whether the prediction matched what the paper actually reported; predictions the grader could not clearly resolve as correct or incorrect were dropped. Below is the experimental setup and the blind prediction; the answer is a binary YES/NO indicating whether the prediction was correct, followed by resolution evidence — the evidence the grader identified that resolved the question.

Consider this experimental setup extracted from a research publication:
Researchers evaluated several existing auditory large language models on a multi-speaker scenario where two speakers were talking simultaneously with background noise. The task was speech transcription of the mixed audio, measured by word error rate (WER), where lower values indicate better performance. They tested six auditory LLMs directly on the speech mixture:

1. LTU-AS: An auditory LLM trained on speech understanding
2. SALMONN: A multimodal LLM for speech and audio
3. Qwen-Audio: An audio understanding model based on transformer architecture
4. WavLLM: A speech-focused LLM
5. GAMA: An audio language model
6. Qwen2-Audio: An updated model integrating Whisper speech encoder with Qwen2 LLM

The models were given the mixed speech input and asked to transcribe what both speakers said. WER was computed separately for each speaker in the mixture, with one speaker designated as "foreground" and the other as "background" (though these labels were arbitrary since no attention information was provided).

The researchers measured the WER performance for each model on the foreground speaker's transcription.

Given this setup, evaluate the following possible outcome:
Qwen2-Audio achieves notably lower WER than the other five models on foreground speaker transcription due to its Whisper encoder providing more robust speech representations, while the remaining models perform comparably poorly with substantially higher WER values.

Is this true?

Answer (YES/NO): NO